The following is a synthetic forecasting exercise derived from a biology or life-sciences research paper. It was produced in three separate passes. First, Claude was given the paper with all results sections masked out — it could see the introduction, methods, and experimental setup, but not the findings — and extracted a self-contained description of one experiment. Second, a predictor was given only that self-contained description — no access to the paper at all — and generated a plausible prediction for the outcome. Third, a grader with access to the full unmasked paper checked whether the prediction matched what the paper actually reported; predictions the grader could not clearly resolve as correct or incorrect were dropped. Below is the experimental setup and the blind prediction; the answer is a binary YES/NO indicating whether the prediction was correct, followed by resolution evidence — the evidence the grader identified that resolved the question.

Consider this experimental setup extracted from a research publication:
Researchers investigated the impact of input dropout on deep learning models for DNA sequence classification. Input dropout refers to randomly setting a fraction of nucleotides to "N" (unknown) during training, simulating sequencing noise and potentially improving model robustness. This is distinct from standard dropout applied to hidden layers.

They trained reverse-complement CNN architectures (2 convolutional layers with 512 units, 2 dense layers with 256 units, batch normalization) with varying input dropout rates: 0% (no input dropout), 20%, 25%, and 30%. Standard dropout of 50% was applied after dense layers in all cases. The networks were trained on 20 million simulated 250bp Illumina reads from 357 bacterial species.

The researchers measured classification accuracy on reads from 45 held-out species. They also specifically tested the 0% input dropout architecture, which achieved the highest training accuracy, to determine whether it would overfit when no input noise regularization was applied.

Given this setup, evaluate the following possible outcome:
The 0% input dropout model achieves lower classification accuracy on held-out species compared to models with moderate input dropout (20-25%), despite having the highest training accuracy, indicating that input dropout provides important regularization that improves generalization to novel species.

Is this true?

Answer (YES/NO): NO